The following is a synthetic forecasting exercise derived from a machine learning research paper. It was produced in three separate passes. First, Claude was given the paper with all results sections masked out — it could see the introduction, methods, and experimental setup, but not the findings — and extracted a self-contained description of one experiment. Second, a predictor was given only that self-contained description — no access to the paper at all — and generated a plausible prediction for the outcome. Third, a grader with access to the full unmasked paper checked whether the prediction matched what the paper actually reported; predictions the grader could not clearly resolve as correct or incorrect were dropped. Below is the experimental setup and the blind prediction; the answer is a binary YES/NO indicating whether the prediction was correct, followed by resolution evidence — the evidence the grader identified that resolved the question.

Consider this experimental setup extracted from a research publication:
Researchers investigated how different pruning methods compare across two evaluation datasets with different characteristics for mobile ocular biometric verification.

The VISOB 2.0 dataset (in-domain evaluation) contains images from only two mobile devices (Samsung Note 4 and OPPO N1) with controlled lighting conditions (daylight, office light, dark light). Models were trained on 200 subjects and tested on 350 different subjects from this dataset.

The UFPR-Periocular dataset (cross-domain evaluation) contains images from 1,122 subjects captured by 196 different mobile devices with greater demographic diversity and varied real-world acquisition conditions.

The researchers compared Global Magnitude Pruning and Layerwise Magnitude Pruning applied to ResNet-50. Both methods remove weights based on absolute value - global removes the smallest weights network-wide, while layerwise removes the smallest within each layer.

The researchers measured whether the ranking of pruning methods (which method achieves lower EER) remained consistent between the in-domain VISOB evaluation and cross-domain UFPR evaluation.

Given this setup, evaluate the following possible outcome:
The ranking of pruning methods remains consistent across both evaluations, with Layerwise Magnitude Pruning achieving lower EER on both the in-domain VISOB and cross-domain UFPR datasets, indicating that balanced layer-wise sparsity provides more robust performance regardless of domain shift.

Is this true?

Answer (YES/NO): YES